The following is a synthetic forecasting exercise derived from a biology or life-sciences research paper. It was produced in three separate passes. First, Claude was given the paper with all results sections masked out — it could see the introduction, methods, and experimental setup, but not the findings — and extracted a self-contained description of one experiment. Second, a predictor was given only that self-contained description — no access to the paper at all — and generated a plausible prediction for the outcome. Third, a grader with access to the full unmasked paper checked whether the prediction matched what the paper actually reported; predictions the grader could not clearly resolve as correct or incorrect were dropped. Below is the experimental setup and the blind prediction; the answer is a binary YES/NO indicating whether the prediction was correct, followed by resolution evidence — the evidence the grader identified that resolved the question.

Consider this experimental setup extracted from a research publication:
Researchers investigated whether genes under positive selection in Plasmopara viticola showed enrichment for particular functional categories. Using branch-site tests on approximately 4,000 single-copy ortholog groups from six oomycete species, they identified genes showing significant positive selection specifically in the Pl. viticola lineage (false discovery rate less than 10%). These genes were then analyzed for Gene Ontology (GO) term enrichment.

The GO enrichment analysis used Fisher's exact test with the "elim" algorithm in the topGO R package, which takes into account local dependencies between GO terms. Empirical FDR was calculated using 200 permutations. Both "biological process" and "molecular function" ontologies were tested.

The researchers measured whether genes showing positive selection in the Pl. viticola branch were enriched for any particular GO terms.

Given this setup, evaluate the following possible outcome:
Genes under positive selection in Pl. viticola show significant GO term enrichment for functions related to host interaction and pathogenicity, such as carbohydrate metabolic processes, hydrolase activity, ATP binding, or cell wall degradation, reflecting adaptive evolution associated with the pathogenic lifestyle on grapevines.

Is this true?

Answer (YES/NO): NO